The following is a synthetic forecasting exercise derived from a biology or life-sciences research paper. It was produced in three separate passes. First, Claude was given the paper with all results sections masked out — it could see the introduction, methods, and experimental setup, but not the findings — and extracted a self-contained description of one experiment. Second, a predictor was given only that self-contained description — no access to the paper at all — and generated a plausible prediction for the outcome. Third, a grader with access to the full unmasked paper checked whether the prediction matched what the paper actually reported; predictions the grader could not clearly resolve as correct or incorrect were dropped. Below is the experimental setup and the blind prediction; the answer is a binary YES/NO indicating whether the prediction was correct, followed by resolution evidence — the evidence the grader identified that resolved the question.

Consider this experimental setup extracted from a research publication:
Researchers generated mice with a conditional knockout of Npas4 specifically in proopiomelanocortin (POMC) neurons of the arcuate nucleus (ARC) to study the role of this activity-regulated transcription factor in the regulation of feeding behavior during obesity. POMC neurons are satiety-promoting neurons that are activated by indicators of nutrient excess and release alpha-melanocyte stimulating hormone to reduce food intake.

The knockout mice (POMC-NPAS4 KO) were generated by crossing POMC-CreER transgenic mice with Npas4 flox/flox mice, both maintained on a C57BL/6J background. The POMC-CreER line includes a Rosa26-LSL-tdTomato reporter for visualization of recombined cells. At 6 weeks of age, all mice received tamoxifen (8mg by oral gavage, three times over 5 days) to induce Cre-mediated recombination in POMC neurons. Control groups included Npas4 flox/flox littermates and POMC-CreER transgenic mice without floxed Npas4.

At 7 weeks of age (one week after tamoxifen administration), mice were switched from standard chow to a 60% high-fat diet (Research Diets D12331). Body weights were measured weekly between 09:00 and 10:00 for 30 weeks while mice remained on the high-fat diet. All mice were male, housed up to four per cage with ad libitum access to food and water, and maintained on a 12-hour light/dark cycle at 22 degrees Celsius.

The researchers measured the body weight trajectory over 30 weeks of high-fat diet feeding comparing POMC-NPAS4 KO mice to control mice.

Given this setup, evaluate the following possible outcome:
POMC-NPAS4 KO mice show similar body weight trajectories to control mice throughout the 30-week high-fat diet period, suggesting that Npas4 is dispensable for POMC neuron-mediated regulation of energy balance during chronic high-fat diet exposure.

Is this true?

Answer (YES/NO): NO